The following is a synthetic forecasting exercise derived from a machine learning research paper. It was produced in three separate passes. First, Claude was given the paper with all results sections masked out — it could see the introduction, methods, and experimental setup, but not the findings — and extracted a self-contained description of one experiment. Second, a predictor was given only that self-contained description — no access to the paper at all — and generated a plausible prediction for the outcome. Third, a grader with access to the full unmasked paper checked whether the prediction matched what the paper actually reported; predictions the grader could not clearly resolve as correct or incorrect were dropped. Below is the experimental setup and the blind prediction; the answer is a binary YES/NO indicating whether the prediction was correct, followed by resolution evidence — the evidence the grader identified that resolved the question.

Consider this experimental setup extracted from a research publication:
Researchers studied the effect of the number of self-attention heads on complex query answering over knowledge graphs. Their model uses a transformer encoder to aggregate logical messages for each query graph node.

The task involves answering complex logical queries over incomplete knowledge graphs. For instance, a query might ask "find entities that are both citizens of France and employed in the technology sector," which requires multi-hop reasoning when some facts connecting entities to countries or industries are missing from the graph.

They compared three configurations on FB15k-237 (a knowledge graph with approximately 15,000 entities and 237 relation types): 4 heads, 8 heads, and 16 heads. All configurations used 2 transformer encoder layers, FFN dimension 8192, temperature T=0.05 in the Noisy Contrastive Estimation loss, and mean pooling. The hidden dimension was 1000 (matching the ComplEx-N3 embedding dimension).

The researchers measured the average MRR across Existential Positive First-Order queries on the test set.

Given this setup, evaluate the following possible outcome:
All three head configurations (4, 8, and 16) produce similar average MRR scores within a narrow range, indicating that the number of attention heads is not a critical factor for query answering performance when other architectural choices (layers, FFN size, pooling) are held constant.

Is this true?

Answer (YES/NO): NO